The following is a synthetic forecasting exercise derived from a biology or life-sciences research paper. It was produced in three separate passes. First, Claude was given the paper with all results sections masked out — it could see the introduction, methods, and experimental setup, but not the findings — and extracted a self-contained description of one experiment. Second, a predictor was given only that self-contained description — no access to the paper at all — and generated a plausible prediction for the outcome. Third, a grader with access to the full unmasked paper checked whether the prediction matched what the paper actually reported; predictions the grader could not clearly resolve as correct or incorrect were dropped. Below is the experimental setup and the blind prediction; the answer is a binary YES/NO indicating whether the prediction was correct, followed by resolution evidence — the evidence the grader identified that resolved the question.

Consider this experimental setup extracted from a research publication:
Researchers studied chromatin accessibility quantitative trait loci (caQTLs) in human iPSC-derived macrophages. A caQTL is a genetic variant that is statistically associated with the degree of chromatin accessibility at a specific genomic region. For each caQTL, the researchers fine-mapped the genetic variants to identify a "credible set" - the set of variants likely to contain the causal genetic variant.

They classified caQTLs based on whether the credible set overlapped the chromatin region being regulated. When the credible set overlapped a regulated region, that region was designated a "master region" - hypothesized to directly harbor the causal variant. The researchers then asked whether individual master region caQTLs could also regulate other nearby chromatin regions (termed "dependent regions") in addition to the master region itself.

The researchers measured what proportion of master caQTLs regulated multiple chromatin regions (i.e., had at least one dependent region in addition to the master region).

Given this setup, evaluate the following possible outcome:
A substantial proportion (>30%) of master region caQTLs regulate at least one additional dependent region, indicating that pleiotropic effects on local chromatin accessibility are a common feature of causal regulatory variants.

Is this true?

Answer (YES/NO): NO